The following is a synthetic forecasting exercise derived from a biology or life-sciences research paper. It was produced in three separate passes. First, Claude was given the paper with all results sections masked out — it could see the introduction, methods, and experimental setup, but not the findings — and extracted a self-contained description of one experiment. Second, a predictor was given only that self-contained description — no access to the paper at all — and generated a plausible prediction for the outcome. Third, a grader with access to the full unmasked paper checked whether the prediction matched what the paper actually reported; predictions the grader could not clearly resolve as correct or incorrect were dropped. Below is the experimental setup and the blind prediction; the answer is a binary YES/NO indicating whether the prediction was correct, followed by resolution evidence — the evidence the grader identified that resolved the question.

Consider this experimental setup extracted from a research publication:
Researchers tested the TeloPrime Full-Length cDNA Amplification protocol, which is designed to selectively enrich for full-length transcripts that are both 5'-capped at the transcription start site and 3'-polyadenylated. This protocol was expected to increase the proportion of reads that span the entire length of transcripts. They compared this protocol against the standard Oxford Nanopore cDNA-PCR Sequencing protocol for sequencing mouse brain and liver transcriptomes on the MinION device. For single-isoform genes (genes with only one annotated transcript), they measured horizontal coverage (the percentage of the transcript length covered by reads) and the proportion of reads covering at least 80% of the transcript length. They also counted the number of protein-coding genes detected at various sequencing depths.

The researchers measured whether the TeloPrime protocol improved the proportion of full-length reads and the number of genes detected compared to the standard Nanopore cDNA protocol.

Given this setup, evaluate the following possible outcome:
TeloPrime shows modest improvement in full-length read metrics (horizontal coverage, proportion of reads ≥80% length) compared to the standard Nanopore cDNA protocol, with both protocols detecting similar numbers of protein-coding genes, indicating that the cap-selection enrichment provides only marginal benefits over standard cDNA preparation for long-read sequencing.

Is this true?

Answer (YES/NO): NO